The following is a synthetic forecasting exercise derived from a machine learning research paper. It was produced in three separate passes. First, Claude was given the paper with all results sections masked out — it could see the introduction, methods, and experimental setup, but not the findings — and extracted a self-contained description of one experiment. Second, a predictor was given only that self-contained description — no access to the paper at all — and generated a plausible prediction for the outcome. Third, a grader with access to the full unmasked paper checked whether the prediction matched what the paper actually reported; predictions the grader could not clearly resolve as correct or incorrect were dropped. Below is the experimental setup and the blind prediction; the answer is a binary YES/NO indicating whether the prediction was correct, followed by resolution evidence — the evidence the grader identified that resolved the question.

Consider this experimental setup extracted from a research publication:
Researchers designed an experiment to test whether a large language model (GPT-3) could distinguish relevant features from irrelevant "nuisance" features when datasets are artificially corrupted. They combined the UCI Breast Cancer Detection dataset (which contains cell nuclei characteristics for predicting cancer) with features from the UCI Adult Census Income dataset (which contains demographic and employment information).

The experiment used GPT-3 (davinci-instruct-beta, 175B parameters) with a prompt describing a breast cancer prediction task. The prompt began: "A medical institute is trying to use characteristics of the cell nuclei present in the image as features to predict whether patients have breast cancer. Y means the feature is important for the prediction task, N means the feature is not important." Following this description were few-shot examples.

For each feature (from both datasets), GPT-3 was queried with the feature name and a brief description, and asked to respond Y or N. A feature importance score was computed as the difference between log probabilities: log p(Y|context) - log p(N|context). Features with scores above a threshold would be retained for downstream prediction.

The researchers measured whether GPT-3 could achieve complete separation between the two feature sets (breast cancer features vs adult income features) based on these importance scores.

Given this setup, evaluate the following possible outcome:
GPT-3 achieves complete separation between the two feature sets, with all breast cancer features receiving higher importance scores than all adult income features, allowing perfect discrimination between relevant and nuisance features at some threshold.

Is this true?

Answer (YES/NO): NO